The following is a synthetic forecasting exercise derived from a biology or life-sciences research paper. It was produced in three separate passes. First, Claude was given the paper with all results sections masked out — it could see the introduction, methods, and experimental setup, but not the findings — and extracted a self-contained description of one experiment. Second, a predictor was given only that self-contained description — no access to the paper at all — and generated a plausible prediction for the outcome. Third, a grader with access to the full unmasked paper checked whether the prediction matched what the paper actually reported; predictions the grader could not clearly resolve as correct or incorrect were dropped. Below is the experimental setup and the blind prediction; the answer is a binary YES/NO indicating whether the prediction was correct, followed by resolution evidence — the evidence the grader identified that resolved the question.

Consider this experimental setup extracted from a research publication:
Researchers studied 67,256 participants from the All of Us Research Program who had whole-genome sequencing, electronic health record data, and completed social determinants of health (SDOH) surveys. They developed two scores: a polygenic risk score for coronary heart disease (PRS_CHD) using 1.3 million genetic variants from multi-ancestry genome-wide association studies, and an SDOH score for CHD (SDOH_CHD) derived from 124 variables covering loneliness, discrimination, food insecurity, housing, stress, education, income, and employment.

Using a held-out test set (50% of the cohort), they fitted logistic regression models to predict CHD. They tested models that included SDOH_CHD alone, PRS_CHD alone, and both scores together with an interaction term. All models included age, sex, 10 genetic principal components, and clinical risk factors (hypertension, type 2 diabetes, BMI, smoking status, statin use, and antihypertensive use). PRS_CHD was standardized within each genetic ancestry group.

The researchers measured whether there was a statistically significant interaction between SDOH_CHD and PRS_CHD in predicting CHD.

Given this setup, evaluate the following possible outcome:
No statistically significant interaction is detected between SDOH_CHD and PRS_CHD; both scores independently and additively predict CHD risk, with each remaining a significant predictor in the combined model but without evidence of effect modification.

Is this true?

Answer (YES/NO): NO